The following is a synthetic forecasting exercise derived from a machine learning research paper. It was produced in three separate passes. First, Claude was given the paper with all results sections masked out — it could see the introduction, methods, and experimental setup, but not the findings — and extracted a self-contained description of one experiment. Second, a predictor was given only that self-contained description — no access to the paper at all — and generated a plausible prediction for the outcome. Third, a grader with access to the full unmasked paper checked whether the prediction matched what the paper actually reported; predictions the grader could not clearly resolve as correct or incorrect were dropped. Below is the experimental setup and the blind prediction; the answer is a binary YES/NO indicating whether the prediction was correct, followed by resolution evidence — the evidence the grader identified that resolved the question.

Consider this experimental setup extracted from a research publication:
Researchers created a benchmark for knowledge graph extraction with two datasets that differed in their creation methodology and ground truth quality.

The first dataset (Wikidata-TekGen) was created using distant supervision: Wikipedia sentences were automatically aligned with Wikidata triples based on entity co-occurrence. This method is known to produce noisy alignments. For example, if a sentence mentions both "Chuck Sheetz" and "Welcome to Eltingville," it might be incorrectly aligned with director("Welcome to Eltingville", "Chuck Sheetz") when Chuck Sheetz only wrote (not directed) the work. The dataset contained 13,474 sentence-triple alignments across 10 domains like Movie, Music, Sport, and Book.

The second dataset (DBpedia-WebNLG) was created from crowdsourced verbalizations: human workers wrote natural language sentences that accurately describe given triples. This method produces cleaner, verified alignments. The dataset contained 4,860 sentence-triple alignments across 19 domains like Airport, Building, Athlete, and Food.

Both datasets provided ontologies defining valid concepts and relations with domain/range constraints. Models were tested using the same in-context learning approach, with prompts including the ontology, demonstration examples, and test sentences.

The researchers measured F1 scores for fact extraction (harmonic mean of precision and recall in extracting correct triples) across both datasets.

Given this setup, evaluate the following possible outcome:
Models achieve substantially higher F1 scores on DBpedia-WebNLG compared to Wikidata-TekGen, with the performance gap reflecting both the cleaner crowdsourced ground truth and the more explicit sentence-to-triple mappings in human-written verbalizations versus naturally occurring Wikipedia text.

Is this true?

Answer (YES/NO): NO